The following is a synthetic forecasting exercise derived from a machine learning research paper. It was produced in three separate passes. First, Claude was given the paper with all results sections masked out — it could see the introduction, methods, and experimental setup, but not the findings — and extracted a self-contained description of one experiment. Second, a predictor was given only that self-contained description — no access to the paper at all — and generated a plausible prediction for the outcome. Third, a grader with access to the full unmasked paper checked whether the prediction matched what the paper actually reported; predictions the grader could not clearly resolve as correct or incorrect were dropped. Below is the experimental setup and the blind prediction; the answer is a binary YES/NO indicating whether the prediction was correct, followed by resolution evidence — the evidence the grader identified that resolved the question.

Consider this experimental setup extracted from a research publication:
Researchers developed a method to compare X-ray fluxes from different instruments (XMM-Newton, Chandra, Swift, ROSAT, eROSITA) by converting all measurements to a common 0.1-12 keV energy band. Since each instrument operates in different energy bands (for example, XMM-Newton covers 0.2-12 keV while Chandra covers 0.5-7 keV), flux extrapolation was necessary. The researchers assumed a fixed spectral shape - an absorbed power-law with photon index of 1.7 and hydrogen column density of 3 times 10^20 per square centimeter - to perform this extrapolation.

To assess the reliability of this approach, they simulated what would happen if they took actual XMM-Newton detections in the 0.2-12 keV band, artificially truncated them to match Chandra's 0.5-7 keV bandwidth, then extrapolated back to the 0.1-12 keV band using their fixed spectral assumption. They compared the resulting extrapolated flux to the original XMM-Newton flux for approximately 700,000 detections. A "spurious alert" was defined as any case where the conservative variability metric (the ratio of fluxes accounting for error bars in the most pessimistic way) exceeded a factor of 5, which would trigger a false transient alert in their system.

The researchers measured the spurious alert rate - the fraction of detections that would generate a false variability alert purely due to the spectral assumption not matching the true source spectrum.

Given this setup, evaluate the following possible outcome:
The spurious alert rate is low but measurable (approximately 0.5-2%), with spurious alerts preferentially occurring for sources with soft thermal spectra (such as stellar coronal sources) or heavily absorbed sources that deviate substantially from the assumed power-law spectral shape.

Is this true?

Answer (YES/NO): YES